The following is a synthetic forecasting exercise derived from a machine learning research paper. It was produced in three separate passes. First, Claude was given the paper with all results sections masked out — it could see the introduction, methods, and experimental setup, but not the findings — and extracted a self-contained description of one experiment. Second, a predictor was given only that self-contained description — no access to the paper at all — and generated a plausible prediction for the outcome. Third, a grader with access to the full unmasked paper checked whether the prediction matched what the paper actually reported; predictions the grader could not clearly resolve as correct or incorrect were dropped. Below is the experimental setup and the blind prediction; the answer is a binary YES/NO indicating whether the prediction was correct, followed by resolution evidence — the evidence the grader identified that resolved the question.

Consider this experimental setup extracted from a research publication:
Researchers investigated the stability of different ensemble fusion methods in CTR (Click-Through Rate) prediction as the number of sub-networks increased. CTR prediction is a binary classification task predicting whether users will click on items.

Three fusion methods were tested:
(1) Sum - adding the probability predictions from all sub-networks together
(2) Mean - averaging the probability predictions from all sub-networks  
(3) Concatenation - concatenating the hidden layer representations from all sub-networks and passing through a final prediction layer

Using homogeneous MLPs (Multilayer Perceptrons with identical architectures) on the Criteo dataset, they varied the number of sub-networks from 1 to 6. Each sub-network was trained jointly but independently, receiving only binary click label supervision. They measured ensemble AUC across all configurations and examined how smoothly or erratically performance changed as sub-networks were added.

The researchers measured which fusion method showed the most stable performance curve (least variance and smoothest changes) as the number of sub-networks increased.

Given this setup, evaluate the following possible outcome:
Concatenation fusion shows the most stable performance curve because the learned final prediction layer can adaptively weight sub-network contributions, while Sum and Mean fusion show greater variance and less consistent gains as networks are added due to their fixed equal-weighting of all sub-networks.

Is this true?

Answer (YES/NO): NO